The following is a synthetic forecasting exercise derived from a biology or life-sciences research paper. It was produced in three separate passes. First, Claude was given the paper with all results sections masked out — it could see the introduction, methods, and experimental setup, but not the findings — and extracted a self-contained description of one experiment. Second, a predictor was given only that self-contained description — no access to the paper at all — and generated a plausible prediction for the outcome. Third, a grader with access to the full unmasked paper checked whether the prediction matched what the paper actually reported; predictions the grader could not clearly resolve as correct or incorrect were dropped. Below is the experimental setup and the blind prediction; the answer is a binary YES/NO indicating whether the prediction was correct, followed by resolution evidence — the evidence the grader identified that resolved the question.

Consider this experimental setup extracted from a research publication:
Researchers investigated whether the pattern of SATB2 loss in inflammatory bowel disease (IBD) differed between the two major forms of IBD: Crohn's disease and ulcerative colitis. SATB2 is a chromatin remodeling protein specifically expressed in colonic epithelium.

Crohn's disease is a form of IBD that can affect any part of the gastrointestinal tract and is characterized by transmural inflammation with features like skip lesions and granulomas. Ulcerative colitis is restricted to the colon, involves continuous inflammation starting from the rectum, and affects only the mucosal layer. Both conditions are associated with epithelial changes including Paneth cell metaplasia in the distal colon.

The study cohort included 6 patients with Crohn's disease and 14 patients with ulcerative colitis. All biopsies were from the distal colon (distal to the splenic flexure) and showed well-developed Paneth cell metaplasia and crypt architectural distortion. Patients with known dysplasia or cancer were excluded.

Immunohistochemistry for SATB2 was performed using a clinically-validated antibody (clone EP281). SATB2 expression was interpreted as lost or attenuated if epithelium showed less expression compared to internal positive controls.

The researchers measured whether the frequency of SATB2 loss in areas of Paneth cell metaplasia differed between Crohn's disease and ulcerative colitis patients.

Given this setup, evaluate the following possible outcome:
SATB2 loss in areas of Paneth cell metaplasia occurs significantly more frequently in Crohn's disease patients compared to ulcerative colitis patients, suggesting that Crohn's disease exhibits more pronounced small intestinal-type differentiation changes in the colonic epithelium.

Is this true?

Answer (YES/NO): NO